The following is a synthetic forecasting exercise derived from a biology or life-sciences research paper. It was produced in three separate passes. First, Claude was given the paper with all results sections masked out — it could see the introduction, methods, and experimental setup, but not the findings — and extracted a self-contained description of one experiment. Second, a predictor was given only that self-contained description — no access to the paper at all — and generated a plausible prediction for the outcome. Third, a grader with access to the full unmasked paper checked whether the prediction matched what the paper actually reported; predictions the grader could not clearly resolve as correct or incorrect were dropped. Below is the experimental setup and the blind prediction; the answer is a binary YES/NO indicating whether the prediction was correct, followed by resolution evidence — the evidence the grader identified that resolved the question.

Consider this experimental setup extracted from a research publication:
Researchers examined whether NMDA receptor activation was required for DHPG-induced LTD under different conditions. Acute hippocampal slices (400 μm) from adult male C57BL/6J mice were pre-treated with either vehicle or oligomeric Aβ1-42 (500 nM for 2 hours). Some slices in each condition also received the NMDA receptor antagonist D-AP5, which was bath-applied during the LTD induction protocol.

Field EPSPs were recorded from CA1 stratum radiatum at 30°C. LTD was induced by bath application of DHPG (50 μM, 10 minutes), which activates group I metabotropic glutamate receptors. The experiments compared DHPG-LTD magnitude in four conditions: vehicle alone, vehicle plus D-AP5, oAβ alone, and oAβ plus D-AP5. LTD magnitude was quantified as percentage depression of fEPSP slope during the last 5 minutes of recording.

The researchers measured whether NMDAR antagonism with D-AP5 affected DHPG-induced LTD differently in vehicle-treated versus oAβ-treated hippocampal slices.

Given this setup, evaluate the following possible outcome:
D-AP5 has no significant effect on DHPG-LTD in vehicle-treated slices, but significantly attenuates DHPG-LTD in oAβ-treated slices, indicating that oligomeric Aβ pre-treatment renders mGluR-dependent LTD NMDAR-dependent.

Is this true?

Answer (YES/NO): YES